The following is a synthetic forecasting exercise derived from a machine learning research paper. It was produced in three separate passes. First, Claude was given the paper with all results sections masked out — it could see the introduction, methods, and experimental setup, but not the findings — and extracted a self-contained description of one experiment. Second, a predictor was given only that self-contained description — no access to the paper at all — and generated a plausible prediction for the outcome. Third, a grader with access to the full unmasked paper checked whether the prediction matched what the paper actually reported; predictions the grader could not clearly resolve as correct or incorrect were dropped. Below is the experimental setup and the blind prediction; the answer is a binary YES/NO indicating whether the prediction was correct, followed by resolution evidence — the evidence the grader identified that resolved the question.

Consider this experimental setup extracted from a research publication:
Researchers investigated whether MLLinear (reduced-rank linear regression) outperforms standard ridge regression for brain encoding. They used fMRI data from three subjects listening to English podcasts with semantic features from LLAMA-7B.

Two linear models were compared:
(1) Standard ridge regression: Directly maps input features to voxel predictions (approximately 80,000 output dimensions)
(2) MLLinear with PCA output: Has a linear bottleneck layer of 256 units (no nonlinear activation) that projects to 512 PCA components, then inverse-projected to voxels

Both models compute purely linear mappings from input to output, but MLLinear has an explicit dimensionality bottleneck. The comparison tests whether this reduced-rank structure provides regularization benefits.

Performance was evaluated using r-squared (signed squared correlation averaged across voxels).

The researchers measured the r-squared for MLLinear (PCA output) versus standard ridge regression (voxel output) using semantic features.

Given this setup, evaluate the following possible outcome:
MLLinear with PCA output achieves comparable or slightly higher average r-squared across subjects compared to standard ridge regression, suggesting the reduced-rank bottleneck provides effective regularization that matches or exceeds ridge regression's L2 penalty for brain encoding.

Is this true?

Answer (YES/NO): YES